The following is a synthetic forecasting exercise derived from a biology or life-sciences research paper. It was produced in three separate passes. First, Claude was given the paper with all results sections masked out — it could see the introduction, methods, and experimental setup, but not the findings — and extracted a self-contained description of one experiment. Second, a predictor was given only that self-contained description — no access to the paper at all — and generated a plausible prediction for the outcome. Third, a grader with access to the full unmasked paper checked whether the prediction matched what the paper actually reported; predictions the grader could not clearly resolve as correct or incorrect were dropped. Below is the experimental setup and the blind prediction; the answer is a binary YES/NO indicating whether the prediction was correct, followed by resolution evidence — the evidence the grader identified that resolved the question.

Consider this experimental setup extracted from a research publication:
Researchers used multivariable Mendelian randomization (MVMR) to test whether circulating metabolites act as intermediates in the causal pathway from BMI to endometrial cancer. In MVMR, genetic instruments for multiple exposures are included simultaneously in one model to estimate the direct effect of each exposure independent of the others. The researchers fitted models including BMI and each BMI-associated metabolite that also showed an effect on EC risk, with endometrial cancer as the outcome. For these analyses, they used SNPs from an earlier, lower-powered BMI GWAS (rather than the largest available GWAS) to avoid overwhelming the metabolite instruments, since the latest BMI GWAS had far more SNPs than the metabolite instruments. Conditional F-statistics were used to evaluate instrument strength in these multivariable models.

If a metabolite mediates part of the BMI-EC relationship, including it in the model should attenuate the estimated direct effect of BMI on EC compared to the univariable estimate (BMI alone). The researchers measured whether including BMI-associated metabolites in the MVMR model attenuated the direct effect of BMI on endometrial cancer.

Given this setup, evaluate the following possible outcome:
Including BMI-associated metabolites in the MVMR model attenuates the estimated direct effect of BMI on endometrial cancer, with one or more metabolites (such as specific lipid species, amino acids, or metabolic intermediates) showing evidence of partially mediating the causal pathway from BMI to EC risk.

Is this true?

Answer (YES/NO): NO